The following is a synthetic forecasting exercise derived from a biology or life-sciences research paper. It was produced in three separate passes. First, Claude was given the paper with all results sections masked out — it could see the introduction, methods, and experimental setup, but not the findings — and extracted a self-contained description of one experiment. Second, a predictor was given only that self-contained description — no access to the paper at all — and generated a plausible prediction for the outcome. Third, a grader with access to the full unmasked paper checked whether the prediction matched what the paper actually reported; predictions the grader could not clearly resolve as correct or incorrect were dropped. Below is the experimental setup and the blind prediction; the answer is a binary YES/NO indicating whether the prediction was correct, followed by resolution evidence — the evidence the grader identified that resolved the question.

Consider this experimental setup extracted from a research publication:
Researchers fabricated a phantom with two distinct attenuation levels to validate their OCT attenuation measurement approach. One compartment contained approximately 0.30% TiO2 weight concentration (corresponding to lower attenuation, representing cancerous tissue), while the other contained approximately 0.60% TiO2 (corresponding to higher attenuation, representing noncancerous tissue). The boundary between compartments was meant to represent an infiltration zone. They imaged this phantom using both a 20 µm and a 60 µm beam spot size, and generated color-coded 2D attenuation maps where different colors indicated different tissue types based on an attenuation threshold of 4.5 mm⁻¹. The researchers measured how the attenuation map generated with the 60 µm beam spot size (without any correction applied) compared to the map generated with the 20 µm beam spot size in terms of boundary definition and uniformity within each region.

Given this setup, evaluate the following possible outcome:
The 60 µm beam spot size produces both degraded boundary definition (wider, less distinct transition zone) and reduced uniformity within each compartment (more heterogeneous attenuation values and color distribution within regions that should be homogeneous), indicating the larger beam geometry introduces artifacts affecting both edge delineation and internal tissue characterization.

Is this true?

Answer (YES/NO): NO